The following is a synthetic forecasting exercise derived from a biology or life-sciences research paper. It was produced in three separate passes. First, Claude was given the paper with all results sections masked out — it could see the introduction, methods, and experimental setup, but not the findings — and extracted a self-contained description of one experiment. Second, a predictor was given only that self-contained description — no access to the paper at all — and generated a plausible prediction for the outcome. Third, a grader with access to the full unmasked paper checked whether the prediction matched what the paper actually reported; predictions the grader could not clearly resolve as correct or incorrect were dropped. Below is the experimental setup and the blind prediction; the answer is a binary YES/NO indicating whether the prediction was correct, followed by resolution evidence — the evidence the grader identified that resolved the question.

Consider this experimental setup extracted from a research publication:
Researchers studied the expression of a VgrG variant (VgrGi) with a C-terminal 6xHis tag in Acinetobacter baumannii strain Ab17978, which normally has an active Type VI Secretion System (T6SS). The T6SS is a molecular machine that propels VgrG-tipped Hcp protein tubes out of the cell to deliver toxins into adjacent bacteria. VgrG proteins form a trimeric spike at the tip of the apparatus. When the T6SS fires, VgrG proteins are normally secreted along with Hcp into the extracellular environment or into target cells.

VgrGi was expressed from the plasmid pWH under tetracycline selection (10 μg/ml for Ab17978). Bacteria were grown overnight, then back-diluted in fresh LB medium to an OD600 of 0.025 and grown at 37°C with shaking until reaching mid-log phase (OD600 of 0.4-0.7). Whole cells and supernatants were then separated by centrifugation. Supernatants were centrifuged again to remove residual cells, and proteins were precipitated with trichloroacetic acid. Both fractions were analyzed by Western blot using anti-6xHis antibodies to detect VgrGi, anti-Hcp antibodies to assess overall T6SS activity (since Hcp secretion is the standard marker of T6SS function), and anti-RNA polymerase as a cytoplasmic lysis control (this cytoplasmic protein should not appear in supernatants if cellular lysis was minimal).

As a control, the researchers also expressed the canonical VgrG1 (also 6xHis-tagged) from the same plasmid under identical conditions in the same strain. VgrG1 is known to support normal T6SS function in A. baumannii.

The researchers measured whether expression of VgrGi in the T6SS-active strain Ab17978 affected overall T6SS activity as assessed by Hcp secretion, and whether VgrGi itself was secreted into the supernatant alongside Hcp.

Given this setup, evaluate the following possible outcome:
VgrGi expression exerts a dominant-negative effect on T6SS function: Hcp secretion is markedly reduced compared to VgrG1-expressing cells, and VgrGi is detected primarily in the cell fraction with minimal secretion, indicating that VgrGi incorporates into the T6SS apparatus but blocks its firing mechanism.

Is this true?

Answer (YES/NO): NO